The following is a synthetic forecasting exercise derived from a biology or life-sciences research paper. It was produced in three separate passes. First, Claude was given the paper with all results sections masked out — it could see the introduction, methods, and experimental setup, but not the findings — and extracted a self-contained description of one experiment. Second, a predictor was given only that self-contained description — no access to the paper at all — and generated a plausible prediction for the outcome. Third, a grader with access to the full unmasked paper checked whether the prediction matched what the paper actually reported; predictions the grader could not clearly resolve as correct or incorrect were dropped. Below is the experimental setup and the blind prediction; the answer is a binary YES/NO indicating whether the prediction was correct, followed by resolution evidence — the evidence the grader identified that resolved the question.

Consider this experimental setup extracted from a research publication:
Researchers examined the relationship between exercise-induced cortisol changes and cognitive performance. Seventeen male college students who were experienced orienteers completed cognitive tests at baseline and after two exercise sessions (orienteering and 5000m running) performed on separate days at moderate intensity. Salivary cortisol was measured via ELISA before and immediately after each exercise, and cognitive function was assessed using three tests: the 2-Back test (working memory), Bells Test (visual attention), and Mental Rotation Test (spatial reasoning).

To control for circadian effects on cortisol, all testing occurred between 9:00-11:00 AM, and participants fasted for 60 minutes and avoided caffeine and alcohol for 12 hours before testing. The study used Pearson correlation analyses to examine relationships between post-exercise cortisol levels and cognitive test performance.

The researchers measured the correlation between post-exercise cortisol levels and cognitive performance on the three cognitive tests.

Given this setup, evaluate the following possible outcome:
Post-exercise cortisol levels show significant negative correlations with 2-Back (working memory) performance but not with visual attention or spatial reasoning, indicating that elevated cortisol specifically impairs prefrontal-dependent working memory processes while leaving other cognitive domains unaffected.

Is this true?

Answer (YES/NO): NO